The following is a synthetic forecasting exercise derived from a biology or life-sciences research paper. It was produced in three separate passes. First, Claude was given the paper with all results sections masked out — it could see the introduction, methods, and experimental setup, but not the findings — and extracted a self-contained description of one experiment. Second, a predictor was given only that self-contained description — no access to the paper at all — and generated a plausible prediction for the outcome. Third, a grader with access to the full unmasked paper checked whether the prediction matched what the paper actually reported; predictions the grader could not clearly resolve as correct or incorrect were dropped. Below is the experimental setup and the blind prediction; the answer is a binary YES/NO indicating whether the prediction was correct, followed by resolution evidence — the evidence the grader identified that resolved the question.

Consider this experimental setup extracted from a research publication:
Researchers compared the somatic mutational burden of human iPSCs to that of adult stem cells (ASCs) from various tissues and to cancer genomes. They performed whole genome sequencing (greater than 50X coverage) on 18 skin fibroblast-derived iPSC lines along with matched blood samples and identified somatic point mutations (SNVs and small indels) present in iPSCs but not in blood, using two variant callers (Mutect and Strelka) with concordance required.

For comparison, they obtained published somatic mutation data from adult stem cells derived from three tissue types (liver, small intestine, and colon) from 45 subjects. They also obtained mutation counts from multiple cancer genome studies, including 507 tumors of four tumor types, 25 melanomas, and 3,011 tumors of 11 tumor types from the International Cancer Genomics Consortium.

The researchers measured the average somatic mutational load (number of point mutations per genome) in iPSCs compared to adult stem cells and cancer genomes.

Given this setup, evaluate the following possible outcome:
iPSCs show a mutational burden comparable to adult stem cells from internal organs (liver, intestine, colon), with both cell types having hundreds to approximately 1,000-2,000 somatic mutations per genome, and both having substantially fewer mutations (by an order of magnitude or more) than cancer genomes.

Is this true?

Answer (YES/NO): NO